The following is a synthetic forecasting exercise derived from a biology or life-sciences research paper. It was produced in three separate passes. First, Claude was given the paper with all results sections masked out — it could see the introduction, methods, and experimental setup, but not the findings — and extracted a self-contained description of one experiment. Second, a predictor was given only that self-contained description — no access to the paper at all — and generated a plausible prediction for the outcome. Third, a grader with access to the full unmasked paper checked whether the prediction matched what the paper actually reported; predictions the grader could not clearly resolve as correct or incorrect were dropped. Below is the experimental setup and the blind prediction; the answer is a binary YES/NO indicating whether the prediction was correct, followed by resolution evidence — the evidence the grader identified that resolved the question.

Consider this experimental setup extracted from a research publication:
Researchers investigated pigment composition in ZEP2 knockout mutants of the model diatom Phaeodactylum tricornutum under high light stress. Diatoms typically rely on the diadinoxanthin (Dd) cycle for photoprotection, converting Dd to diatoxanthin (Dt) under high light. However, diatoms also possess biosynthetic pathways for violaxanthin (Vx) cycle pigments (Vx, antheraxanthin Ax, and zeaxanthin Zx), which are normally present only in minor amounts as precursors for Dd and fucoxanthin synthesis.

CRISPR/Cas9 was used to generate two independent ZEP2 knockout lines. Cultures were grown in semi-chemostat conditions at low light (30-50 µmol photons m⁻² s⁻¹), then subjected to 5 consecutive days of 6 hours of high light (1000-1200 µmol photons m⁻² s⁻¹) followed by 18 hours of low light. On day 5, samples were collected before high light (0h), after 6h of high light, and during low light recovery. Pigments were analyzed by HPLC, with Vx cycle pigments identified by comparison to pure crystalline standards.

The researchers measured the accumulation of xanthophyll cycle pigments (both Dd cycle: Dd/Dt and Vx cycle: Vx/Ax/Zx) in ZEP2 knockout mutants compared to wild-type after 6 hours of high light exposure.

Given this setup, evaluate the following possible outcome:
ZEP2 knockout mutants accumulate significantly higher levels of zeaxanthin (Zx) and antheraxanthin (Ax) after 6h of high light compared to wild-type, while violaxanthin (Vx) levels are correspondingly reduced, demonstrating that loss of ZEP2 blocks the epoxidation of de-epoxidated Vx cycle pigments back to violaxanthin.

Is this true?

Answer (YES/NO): NO